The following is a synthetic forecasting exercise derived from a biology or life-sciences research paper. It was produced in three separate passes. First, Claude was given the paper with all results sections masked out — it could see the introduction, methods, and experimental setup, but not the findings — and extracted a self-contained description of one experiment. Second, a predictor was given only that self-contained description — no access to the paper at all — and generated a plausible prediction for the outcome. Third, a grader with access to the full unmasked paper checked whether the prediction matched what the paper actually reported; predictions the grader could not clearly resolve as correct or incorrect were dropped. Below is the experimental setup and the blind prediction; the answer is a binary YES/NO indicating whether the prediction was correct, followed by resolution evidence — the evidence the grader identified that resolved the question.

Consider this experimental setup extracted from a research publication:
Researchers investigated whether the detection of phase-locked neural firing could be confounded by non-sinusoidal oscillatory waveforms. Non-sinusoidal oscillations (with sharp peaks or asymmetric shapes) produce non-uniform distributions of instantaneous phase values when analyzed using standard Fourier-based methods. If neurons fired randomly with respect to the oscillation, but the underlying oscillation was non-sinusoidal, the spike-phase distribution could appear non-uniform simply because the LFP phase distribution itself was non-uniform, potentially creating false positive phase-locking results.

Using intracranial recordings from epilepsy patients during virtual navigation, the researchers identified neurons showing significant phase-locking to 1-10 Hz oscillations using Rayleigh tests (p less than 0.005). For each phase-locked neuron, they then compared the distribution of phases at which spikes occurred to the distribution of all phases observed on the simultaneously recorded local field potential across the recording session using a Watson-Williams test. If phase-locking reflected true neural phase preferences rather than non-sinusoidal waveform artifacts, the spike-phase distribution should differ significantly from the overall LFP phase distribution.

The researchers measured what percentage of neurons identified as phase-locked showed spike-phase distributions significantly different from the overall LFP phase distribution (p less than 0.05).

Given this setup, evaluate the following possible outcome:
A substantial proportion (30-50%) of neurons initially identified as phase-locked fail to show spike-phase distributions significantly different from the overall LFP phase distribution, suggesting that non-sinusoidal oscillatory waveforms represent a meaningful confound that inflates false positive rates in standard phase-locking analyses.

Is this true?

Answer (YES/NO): NO